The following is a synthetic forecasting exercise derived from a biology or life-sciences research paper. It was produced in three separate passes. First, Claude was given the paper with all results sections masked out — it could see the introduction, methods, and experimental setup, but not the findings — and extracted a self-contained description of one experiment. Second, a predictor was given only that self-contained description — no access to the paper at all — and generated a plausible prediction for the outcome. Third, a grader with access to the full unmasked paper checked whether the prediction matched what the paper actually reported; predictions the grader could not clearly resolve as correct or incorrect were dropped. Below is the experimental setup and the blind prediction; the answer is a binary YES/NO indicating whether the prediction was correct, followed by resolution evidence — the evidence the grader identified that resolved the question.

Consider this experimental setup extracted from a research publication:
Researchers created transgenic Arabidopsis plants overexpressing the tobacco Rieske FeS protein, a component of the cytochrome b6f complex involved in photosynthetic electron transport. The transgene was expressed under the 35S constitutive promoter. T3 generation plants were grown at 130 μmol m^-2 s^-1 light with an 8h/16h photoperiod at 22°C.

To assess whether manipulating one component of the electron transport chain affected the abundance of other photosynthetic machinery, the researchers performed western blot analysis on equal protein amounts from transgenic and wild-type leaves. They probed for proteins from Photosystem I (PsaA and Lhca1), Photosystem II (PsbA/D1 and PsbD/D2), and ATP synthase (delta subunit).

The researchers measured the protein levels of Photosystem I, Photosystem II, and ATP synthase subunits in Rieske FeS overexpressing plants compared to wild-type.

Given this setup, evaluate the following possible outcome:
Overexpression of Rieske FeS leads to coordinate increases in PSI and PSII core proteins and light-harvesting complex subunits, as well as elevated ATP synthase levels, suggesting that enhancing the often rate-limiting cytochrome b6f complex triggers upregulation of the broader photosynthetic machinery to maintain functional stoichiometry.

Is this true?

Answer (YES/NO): YES